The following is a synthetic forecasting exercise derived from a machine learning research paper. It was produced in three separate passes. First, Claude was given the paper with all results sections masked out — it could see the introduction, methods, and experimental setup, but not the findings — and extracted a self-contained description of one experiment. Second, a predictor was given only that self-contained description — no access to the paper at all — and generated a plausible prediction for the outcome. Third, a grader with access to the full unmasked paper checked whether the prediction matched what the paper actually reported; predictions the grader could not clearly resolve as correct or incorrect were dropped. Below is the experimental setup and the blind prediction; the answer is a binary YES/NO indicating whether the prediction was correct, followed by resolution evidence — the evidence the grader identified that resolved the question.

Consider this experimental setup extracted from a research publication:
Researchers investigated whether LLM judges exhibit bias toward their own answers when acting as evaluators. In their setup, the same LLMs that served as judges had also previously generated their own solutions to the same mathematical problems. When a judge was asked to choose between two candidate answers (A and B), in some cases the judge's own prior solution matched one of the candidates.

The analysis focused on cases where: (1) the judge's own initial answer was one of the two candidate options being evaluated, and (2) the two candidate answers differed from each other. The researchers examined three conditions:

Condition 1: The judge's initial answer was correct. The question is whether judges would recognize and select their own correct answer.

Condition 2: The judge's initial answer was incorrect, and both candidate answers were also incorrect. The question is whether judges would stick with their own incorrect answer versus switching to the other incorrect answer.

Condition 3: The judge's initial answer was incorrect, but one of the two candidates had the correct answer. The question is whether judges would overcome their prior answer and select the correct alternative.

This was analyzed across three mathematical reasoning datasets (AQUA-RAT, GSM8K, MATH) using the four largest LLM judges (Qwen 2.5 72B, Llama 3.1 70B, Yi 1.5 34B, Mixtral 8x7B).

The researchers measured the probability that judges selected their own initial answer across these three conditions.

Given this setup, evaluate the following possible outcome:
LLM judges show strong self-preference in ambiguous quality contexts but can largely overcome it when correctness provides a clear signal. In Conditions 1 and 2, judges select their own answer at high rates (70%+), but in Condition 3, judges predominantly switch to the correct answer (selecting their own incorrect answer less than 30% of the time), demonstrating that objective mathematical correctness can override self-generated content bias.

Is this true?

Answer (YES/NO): NO